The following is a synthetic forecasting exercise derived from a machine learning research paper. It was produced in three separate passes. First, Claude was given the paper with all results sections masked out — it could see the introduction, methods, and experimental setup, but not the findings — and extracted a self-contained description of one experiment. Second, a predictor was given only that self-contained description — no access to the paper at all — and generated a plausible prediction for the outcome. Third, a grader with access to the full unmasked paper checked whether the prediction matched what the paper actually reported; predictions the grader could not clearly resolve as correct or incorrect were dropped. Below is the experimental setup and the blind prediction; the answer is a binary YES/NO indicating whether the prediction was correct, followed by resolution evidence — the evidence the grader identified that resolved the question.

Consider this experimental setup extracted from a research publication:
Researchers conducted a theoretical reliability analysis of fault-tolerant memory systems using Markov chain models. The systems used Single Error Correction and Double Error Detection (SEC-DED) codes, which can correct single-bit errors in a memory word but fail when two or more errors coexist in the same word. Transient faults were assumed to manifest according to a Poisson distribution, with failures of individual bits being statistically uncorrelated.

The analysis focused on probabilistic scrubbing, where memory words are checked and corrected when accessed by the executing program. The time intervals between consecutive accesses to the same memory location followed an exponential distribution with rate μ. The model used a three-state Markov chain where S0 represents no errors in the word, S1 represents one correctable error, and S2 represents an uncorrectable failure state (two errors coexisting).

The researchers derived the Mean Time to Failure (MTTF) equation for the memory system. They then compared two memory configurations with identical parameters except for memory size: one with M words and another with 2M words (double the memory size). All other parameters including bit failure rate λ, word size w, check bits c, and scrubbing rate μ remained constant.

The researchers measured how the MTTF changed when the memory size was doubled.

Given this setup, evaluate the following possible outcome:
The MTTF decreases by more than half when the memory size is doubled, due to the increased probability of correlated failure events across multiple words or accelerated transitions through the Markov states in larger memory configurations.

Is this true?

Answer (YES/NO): NO